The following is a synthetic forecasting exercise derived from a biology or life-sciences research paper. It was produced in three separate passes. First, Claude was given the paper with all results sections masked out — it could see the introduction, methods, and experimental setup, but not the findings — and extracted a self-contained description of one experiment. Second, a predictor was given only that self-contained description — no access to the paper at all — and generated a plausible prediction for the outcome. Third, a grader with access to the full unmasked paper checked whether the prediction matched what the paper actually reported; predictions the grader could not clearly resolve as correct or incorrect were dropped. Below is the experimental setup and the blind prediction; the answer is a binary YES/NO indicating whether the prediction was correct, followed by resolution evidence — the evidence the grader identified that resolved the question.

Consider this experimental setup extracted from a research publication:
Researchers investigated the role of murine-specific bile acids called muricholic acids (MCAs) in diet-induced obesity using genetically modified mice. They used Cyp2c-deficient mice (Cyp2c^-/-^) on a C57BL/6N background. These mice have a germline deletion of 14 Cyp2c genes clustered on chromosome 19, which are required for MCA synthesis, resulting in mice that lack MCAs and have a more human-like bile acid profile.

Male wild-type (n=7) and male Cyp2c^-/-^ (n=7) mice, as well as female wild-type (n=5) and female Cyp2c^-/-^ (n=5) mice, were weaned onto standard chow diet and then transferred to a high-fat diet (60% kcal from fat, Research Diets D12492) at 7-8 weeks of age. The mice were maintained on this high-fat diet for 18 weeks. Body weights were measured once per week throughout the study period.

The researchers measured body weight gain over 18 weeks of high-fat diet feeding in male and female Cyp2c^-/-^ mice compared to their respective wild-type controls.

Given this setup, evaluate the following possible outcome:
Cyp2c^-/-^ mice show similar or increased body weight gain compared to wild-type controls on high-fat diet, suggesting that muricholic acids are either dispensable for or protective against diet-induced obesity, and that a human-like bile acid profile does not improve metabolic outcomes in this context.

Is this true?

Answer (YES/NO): NO